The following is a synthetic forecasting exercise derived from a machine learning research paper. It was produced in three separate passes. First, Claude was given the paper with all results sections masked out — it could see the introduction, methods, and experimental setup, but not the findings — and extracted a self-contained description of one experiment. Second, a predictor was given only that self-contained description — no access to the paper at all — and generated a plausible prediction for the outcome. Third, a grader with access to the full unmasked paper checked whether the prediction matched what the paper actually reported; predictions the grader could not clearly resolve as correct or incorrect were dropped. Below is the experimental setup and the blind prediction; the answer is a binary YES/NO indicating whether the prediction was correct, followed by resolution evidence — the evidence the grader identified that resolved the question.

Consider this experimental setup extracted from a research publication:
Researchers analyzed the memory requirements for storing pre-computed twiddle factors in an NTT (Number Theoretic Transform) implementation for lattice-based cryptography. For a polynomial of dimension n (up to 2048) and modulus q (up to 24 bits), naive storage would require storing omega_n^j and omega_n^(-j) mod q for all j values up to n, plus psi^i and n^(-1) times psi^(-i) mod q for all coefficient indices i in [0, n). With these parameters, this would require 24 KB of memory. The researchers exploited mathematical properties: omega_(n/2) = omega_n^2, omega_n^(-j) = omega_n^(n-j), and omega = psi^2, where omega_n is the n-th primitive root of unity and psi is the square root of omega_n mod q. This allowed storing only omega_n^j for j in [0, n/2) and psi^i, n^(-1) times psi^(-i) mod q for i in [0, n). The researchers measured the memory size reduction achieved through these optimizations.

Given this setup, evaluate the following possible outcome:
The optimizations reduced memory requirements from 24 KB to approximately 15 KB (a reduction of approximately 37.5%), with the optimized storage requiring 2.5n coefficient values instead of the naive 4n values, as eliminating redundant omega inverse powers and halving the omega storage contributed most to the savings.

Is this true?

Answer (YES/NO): YES